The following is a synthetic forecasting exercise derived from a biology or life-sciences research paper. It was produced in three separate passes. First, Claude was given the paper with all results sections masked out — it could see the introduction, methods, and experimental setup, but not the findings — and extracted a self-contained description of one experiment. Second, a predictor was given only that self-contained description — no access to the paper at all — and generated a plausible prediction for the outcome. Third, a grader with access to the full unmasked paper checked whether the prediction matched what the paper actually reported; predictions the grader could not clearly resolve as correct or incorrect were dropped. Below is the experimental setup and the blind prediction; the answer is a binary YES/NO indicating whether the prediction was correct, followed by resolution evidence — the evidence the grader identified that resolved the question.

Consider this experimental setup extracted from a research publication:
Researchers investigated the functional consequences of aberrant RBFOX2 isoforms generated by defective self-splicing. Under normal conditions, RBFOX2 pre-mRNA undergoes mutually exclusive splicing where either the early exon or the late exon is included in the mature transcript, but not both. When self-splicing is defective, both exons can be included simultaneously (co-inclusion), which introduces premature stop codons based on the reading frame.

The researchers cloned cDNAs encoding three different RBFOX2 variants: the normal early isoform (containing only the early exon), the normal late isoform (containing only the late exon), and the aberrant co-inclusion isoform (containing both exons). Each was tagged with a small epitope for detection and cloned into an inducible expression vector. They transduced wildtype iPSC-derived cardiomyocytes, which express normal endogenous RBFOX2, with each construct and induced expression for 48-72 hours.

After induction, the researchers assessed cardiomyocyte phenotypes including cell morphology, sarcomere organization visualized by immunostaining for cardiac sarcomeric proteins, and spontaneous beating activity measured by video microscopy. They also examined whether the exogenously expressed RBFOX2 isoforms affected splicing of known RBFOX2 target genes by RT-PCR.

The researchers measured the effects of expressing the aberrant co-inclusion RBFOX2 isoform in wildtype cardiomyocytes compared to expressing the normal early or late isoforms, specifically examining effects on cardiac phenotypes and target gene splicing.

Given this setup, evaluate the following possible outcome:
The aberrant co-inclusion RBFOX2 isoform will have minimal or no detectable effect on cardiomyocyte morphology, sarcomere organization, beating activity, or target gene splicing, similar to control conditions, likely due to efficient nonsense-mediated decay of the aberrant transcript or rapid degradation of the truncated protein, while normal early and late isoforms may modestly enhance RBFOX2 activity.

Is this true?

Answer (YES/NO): NO